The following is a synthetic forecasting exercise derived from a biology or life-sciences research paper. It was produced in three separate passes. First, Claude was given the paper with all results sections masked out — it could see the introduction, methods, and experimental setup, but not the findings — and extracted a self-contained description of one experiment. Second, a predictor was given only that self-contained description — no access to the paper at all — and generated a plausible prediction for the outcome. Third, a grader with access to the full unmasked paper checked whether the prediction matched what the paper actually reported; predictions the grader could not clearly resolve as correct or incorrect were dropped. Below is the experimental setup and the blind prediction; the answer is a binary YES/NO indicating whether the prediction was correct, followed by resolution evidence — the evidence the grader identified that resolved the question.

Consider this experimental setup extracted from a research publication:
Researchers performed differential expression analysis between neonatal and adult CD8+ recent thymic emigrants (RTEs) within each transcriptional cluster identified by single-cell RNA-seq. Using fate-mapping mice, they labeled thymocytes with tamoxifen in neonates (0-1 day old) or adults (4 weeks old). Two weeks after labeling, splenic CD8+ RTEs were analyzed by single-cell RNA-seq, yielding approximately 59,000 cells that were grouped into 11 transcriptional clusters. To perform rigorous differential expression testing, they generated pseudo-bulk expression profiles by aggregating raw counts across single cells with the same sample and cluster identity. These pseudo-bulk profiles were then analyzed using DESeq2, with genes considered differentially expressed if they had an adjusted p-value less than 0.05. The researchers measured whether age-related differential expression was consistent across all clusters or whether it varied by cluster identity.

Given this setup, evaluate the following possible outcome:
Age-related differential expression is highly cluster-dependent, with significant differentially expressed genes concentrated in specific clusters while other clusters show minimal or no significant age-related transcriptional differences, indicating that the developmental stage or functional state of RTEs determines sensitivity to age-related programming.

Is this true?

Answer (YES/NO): NO